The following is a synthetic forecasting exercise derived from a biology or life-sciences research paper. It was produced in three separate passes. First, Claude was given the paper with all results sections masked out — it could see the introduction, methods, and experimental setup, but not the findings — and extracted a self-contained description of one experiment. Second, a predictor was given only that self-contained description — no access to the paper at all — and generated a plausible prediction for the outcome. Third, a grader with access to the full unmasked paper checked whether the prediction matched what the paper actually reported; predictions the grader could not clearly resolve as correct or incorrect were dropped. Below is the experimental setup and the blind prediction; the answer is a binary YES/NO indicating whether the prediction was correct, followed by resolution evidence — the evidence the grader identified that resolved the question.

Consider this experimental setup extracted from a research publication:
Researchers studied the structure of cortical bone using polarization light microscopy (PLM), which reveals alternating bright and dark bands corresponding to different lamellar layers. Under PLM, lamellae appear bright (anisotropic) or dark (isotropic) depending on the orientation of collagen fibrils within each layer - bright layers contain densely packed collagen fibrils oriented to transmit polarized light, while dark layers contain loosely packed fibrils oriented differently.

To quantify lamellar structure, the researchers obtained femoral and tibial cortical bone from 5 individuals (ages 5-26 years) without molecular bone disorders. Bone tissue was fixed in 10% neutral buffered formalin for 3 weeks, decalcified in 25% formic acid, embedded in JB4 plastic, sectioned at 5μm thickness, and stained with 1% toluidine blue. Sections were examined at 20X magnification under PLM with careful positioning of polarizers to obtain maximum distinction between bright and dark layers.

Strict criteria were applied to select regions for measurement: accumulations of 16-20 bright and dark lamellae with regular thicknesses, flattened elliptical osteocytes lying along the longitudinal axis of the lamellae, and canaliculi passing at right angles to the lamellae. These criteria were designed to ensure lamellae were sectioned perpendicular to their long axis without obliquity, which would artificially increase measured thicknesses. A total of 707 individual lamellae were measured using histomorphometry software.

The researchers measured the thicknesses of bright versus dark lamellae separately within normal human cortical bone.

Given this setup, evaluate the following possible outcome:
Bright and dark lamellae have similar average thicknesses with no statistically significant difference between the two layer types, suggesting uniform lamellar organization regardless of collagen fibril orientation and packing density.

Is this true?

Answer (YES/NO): NO